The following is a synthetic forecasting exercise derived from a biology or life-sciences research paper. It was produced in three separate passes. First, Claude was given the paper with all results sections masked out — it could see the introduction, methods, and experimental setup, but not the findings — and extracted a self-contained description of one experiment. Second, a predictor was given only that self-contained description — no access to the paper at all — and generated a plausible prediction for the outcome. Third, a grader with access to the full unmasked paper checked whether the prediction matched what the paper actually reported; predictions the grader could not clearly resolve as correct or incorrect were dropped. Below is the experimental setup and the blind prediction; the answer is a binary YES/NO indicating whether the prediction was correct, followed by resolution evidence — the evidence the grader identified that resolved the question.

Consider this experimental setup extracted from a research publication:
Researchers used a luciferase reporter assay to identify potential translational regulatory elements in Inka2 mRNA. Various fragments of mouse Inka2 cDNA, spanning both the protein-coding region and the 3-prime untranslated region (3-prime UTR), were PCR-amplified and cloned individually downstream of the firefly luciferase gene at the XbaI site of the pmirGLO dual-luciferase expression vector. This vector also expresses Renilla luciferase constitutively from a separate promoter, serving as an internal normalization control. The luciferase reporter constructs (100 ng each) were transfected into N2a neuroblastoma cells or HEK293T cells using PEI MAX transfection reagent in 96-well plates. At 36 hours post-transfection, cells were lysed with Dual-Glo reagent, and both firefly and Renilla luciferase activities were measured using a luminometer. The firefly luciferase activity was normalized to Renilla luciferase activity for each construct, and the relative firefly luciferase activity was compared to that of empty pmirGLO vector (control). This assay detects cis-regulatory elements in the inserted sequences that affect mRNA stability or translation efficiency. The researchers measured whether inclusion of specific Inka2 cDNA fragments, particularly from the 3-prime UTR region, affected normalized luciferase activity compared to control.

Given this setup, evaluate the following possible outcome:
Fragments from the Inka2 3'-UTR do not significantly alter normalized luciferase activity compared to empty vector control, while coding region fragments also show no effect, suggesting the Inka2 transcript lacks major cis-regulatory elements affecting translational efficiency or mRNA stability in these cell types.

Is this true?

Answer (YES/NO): NO